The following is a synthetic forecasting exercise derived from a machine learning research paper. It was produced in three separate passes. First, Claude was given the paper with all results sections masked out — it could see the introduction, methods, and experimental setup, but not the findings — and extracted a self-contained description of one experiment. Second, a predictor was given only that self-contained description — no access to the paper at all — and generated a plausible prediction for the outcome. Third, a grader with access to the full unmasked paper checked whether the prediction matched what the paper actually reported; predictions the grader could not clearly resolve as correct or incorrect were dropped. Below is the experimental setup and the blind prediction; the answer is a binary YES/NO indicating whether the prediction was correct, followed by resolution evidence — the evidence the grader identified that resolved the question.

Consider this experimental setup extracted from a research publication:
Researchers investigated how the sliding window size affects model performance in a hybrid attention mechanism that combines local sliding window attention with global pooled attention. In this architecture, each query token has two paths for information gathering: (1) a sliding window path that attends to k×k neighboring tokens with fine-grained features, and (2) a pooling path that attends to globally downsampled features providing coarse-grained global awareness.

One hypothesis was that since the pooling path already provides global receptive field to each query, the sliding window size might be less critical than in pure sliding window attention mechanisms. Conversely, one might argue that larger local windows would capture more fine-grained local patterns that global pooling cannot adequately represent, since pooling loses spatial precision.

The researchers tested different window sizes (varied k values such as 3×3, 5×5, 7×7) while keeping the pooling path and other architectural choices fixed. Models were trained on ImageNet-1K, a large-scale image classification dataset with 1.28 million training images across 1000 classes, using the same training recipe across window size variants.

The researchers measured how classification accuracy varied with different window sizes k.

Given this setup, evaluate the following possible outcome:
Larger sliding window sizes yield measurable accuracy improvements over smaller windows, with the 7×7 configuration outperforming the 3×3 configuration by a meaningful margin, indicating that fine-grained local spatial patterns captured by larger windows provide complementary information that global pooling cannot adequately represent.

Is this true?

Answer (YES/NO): NO